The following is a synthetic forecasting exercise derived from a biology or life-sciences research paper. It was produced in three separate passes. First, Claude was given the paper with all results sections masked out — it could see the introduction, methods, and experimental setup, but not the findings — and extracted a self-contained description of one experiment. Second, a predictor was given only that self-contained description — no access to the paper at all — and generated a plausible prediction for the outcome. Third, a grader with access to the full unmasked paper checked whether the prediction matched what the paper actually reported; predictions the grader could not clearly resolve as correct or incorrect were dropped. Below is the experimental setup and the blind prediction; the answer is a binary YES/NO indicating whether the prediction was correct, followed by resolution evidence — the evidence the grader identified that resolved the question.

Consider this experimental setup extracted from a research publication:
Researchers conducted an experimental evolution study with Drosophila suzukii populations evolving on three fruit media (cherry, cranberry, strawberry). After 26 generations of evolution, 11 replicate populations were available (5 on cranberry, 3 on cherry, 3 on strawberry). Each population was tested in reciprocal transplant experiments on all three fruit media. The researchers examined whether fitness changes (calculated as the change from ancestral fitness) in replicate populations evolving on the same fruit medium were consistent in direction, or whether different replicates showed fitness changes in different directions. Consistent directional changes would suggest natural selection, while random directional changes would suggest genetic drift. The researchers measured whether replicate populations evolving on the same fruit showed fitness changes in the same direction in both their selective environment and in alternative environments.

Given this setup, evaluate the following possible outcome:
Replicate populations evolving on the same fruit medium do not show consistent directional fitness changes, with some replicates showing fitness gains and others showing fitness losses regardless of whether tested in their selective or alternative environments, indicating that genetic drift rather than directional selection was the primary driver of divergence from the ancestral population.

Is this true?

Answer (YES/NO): NO